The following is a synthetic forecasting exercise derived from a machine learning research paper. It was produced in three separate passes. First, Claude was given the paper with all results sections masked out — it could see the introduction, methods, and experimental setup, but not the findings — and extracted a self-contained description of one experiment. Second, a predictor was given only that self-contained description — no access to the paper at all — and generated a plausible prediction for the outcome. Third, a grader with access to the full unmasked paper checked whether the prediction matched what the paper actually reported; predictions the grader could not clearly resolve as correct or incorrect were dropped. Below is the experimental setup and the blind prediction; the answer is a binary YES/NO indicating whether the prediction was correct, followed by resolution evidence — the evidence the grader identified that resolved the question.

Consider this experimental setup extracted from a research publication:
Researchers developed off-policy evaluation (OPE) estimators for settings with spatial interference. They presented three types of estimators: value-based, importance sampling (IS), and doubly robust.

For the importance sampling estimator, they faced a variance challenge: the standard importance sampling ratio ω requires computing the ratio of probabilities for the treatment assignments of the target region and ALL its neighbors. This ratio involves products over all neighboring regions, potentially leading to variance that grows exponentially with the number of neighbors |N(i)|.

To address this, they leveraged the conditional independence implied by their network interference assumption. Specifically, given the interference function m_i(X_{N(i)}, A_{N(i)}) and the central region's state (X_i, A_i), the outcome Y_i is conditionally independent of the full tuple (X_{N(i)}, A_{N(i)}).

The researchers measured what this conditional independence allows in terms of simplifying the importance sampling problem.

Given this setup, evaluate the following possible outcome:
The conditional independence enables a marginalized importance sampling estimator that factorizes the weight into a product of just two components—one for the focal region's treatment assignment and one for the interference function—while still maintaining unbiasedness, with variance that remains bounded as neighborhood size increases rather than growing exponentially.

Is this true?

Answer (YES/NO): NO